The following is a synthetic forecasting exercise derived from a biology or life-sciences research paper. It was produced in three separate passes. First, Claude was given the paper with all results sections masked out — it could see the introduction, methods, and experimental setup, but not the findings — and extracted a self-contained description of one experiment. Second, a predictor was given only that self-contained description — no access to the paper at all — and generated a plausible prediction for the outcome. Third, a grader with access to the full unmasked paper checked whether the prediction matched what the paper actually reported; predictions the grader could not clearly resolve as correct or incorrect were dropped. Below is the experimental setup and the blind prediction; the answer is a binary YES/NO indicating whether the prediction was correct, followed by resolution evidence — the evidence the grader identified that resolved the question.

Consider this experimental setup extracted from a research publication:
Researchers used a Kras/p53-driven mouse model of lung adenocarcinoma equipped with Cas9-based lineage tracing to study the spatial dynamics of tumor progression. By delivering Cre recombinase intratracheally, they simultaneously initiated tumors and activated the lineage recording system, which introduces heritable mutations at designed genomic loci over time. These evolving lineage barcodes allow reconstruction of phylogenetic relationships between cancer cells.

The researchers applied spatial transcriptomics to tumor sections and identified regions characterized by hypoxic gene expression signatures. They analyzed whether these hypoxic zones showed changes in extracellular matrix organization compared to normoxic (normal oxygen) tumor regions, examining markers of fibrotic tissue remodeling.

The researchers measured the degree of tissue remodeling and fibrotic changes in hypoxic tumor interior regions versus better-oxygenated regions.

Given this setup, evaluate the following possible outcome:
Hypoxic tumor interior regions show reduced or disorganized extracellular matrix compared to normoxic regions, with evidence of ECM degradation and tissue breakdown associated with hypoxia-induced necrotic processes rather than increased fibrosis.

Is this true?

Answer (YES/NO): NO